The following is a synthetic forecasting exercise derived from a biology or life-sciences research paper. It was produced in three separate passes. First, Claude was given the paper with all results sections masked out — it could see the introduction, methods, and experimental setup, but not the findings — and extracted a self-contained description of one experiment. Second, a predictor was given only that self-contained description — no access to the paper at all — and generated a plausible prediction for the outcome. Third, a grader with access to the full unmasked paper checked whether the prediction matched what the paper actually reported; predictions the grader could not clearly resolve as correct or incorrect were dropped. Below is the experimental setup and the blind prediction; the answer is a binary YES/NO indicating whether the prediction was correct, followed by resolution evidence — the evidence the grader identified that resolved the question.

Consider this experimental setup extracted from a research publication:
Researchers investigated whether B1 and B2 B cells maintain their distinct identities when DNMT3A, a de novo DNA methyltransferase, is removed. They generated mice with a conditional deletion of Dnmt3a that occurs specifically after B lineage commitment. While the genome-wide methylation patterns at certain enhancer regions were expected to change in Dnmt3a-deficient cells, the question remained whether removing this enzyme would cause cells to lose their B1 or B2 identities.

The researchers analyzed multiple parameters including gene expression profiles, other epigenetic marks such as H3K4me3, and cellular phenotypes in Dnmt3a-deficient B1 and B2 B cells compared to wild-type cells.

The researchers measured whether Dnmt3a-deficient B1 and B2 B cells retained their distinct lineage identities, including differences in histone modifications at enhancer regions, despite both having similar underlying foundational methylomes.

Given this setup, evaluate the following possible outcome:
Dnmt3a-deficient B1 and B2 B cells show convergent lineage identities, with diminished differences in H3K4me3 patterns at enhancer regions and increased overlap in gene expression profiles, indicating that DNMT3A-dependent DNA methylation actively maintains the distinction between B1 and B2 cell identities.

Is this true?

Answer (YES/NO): NO